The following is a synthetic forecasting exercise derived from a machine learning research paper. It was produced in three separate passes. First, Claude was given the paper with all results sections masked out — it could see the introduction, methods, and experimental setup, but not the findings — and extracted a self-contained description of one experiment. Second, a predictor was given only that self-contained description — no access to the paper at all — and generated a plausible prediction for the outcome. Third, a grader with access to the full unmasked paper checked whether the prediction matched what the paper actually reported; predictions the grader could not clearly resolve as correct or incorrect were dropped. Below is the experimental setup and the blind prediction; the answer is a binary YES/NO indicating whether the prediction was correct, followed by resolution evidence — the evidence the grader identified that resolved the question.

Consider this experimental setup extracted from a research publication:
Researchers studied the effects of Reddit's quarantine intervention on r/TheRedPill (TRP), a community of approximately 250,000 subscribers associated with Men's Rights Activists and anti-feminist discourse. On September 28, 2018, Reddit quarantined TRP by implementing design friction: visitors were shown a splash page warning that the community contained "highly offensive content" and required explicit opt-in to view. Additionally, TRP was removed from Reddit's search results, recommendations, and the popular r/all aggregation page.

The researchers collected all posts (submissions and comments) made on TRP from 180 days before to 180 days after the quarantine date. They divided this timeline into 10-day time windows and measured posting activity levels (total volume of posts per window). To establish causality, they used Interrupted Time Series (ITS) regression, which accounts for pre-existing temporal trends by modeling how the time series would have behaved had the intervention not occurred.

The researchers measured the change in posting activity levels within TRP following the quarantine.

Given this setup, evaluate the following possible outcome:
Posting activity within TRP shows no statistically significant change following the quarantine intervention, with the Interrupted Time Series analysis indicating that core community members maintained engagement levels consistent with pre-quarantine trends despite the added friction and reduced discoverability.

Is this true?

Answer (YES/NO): NO